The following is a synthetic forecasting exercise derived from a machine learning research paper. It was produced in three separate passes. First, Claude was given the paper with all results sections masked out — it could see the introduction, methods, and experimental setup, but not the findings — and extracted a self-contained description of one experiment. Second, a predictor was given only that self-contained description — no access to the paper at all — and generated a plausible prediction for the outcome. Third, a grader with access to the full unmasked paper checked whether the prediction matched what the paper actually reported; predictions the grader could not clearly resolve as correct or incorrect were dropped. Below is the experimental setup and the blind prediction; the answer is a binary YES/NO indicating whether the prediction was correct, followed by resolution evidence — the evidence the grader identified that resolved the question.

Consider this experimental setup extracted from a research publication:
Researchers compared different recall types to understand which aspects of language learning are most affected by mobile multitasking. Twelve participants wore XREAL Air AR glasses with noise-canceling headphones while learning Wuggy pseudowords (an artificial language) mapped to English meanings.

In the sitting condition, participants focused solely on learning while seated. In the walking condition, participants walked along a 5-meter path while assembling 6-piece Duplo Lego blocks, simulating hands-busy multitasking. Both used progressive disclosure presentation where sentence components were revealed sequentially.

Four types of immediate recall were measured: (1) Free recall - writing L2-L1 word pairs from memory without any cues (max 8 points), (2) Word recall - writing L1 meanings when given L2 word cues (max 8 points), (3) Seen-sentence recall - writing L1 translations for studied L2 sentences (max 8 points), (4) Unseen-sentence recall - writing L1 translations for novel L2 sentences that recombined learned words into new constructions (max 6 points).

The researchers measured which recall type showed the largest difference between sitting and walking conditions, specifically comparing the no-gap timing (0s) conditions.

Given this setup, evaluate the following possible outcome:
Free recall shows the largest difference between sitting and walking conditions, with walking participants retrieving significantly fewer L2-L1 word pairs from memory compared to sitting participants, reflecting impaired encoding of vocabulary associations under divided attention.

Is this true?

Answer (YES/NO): YES